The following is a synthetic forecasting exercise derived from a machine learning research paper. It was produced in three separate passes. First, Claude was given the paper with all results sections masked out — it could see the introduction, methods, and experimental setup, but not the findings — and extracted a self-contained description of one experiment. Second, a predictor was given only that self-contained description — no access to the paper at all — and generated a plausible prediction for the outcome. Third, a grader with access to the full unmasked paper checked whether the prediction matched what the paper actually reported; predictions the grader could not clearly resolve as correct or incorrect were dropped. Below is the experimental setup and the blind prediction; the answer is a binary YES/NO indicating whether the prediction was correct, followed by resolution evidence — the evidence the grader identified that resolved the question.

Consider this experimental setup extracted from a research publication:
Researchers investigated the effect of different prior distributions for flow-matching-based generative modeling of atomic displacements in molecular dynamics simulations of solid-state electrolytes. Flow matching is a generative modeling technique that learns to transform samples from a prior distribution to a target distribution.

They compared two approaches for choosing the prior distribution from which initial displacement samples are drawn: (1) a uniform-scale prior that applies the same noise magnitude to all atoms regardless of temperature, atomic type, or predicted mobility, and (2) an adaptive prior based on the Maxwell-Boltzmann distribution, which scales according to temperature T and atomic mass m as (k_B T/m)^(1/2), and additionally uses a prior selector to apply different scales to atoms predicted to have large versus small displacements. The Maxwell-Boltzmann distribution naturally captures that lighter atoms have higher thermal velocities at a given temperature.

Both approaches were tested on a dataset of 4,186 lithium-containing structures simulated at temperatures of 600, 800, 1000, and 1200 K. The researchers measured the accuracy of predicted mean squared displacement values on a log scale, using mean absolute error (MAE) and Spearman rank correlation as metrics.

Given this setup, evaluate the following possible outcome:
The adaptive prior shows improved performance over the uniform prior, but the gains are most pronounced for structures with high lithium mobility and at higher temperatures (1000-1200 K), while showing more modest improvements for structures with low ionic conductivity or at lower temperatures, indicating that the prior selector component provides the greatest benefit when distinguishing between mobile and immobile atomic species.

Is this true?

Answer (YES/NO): NO